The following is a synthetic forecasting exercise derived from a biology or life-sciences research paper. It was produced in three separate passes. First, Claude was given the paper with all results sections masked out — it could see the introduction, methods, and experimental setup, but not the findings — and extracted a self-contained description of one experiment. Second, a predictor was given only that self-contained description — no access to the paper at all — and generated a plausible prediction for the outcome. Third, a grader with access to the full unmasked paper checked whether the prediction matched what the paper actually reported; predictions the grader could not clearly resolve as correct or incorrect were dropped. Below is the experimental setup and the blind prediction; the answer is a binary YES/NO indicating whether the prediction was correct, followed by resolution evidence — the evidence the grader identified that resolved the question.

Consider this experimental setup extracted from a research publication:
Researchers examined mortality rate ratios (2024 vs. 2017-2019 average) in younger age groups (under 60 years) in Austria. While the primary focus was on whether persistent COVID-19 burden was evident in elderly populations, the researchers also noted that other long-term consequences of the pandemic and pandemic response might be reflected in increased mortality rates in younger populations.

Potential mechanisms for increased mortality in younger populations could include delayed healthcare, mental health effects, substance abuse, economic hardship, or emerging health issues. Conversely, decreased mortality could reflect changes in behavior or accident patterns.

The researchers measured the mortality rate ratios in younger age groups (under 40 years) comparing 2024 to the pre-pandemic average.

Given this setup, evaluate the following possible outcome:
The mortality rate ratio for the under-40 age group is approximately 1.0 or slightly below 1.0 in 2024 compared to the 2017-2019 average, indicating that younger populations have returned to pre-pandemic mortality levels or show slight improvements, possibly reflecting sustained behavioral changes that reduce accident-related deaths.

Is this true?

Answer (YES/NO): NO